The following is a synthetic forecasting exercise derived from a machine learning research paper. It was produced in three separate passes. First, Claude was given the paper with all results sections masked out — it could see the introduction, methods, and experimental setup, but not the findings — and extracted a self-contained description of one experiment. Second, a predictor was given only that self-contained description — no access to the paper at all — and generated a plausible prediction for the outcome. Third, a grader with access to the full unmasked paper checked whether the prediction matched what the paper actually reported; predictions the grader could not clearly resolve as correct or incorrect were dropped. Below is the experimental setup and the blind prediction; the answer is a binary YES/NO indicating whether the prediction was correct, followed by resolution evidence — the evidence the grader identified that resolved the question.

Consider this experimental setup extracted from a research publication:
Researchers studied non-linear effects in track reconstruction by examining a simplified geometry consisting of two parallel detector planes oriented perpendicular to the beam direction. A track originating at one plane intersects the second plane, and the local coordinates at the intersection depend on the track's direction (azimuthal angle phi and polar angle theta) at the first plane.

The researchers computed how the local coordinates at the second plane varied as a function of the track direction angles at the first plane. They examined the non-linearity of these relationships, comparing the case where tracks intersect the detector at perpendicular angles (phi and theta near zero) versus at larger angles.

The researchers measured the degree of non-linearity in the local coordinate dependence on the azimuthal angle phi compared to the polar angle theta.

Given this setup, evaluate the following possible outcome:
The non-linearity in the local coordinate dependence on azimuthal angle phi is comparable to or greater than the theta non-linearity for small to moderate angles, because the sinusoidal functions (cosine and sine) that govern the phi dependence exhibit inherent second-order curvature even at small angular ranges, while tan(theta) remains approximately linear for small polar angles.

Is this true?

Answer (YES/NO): NO